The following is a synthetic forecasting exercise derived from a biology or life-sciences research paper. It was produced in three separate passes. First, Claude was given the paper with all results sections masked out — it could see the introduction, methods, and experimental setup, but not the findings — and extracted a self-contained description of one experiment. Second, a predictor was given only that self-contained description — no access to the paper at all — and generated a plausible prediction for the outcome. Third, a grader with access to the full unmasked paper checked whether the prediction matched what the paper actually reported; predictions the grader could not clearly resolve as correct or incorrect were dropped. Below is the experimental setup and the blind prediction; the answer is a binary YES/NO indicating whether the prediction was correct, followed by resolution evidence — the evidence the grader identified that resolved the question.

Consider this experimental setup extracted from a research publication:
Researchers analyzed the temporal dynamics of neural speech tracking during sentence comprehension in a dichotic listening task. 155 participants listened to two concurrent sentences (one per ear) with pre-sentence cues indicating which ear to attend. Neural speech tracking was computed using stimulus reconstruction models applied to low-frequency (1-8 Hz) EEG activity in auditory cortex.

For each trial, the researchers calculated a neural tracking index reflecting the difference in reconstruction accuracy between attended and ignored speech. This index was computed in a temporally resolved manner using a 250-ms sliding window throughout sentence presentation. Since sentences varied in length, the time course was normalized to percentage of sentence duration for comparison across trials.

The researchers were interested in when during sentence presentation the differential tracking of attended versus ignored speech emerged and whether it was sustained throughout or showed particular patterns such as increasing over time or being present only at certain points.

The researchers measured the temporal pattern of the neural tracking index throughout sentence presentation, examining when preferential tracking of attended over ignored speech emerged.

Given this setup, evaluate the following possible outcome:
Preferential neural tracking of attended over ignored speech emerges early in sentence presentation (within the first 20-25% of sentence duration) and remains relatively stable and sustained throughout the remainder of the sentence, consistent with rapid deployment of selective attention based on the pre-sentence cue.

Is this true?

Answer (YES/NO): NO